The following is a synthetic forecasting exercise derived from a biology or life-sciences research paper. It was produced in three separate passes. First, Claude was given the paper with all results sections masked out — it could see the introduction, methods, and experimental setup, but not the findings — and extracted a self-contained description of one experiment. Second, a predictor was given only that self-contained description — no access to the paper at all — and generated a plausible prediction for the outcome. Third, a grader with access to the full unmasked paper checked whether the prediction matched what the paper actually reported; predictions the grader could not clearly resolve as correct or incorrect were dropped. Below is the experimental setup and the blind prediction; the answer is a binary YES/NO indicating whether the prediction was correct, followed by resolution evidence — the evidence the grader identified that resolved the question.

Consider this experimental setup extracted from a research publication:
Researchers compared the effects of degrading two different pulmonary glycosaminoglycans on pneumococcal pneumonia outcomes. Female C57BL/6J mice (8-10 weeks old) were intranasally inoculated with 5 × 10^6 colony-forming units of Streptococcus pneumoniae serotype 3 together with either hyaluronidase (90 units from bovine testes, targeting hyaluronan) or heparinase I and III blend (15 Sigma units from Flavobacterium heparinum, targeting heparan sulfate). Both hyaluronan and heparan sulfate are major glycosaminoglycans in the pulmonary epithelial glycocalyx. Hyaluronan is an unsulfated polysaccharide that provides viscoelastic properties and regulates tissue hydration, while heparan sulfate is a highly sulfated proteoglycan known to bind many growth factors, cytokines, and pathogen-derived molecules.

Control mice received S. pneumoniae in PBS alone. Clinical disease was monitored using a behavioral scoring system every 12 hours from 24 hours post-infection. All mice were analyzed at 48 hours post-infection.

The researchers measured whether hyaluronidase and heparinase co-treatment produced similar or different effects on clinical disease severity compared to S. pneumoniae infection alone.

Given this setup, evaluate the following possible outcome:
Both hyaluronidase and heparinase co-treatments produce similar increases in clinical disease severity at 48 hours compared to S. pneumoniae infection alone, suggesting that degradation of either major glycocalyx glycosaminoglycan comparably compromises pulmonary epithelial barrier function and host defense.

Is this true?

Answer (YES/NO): NO